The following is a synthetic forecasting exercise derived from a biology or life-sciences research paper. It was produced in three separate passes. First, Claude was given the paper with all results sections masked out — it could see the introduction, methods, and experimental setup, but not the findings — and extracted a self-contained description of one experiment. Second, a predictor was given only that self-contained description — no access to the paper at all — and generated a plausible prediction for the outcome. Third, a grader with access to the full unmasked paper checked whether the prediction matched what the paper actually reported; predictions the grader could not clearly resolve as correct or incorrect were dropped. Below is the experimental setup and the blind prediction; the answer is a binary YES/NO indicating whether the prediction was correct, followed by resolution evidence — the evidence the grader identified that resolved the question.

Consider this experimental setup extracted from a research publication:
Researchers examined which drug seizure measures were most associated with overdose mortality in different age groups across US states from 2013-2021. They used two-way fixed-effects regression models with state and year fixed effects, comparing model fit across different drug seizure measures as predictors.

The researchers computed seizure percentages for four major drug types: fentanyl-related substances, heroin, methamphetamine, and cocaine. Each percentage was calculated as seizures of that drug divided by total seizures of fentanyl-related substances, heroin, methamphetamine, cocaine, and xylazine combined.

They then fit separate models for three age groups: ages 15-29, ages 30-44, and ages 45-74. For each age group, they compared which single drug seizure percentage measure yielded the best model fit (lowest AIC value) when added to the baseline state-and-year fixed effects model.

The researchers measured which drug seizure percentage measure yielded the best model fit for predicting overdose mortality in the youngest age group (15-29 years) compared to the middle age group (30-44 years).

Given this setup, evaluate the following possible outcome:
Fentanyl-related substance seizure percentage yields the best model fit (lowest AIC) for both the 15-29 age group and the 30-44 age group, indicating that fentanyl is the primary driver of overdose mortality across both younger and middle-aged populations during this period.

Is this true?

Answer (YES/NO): NO